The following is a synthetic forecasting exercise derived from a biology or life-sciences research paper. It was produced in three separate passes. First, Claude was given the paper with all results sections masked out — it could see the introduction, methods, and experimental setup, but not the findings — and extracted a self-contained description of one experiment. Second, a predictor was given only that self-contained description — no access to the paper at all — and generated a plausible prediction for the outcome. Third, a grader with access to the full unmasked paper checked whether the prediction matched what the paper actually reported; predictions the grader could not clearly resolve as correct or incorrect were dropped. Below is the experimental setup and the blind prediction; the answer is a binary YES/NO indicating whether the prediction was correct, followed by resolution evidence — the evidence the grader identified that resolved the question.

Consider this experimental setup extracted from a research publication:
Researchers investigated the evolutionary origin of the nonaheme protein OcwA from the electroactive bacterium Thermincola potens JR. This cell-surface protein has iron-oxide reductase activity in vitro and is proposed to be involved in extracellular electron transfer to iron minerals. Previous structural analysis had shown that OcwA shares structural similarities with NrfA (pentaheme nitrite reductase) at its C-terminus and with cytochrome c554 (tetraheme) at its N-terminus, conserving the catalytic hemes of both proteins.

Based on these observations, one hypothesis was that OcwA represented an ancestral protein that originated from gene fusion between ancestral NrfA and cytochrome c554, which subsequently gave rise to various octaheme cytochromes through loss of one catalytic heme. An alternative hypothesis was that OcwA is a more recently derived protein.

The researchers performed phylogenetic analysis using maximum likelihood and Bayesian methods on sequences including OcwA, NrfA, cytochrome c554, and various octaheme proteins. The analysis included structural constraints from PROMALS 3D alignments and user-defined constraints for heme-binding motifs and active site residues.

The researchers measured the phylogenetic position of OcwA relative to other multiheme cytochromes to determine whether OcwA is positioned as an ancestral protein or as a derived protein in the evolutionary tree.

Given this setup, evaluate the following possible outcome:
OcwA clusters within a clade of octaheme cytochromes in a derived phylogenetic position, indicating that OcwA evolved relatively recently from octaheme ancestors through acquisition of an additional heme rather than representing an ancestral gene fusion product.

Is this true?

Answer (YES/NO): YES